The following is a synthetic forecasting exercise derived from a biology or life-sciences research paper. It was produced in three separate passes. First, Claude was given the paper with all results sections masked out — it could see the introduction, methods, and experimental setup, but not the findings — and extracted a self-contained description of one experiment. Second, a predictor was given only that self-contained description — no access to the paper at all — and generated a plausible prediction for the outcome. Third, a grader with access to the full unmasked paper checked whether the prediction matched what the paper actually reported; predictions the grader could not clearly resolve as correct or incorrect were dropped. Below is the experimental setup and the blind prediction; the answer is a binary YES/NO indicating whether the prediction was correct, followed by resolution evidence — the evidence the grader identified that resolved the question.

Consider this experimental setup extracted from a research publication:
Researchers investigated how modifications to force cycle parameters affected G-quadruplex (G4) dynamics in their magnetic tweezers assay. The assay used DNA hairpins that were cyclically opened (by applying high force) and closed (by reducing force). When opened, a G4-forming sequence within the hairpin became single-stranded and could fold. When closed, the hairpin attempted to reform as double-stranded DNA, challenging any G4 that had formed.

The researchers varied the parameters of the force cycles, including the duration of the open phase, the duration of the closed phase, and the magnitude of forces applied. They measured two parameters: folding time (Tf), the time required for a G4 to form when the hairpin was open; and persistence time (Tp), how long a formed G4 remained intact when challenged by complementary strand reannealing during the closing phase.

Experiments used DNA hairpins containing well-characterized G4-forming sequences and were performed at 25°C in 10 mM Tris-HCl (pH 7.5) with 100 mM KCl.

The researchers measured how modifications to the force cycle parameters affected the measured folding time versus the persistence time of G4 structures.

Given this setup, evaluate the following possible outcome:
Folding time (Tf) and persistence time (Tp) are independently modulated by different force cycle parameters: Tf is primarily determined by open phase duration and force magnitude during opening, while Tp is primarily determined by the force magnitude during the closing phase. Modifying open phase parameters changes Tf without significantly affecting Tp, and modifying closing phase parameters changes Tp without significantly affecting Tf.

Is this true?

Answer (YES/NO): NO